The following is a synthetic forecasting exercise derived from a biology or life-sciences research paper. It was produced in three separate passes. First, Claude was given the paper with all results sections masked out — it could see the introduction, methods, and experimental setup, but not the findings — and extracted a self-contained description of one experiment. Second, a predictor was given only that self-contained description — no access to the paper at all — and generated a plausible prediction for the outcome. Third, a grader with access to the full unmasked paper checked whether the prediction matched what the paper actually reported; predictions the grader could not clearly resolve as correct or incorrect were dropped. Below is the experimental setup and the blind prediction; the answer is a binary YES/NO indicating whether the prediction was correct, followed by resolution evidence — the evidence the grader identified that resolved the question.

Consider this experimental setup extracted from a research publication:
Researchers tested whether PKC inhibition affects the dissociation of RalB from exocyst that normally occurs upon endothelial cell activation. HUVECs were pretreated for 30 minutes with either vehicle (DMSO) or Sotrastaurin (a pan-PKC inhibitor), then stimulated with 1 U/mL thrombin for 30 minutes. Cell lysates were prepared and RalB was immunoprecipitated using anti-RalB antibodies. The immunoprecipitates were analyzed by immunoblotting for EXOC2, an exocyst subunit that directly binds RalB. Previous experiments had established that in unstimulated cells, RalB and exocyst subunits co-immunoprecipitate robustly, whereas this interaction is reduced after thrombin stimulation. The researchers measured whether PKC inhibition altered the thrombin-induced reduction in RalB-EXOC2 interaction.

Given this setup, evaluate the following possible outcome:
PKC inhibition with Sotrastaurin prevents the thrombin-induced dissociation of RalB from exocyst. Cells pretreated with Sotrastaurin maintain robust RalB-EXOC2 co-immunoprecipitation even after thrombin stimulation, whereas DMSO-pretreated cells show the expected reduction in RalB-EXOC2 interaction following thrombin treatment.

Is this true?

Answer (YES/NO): NO